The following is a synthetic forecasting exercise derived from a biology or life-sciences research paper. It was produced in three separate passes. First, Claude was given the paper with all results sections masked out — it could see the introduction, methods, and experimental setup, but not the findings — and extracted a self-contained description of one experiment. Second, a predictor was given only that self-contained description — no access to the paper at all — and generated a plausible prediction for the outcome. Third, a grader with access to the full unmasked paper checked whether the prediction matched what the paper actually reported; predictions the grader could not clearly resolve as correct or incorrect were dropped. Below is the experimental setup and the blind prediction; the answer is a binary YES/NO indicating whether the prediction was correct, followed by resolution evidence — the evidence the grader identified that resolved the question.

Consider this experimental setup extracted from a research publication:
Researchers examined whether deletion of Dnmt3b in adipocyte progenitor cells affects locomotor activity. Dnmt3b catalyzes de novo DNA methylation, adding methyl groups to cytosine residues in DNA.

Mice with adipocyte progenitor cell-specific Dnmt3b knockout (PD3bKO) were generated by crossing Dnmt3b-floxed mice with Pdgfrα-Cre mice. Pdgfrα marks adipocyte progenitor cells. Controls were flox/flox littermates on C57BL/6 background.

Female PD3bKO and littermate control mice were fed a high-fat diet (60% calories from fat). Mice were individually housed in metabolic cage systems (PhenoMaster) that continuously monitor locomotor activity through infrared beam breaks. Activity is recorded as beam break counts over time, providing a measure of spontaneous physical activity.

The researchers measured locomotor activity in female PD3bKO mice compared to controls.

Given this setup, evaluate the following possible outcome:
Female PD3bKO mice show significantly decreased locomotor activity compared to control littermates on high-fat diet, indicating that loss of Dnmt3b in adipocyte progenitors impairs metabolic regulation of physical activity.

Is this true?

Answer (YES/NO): NO